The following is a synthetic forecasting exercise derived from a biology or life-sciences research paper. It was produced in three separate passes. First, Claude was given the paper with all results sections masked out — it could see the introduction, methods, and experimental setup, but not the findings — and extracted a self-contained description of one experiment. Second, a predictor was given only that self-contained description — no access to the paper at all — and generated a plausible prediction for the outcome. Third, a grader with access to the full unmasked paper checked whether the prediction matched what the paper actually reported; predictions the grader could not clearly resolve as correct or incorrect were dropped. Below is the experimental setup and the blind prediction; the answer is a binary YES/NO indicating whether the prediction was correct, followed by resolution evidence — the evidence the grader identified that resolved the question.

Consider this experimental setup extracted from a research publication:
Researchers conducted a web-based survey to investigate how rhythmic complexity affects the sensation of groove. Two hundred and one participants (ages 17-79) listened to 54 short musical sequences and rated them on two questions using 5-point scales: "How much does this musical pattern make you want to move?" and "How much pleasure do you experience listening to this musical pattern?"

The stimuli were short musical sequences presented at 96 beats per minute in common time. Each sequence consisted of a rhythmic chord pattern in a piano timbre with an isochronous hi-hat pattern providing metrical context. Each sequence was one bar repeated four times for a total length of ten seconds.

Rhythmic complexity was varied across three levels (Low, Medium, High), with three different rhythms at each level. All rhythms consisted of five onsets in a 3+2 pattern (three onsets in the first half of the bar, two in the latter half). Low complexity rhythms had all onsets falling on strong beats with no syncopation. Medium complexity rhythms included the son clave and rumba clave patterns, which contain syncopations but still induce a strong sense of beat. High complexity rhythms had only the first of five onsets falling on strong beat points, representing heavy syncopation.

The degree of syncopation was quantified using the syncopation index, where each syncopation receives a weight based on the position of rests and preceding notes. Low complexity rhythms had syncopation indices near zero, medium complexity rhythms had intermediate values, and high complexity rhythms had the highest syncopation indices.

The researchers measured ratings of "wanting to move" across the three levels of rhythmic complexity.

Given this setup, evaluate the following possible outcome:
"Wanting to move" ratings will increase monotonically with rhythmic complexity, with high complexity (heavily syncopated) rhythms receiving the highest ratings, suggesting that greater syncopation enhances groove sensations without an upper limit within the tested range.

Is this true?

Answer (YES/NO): NO